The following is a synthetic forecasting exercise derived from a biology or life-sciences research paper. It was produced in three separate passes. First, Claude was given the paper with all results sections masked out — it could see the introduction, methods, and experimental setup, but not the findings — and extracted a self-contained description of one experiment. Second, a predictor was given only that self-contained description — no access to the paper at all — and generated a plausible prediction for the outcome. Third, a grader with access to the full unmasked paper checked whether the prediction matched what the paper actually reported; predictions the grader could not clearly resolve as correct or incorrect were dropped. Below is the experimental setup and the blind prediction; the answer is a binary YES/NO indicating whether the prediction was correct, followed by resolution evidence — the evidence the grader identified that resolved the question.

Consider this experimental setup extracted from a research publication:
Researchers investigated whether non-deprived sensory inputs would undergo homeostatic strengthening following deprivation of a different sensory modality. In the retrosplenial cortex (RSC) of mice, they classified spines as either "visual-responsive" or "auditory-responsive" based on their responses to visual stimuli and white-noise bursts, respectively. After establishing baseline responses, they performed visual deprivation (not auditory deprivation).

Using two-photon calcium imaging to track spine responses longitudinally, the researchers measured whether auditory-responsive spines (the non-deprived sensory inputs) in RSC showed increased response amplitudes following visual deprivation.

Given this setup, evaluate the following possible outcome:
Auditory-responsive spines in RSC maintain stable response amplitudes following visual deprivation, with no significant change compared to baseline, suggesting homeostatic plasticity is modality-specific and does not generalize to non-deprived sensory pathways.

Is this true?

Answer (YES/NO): YES